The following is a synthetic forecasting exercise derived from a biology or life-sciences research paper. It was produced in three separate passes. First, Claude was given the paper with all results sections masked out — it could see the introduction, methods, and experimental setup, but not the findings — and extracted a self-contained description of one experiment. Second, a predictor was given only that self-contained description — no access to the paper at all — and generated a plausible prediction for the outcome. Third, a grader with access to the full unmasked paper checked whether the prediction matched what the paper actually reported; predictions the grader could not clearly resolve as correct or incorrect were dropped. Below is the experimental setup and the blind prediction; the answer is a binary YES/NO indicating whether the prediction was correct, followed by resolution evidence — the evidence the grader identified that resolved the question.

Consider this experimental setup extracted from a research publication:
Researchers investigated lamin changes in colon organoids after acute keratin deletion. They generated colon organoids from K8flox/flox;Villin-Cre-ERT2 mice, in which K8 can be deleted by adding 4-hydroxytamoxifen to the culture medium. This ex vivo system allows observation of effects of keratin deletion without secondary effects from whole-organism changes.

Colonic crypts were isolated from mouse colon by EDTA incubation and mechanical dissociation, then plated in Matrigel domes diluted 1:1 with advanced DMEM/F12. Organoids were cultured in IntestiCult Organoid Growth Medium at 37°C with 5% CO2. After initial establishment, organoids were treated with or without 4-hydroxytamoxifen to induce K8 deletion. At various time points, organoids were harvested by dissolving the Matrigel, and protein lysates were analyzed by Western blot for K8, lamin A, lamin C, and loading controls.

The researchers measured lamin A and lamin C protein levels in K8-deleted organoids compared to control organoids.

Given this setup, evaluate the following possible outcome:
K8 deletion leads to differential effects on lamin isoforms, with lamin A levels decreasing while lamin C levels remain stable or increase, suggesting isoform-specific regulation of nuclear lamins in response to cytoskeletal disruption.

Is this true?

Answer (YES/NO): NO